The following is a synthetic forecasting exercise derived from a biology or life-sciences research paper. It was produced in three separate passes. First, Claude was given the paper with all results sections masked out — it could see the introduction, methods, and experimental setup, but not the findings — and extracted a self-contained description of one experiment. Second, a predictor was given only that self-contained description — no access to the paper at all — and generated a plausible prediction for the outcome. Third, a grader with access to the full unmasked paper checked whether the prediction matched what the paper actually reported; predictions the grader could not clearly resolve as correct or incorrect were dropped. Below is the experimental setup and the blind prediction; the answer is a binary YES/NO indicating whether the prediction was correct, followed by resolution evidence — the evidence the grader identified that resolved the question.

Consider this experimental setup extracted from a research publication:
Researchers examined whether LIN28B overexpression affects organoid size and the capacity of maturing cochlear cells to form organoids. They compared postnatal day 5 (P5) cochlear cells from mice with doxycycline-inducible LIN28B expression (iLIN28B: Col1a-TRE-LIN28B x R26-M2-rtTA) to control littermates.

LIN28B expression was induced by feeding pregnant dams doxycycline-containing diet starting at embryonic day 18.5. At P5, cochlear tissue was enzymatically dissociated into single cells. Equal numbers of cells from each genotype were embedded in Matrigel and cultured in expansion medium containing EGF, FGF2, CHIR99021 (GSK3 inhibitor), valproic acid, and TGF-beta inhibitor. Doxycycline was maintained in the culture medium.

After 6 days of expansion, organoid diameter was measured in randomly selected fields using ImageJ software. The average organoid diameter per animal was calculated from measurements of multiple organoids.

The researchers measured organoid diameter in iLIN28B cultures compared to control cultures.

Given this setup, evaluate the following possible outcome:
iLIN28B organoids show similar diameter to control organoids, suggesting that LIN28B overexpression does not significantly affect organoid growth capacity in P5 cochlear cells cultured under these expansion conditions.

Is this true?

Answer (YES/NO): NO